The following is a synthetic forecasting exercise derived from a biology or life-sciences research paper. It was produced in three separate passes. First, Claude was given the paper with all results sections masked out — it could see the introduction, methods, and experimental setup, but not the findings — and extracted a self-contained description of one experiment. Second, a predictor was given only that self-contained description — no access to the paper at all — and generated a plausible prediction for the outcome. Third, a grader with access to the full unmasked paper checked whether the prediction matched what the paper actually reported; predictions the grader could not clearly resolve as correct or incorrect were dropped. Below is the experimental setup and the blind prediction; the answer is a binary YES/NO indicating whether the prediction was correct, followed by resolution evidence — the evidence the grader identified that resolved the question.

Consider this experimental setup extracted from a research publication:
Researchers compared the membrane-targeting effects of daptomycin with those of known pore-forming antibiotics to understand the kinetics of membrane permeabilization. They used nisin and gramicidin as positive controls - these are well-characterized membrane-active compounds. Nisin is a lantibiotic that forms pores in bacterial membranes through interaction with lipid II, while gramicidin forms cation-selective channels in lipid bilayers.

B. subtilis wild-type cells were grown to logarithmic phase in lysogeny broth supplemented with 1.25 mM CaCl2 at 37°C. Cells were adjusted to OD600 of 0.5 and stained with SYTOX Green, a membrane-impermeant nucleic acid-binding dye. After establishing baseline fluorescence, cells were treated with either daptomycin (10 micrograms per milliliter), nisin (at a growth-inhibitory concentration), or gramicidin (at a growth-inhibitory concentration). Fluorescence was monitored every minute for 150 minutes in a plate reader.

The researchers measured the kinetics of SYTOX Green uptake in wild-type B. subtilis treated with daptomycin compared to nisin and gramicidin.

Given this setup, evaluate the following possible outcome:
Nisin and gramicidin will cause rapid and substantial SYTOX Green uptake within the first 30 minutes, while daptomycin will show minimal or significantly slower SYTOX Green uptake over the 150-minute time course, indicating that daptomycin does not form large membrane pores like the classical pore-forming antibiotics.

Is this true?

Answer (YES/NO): YES